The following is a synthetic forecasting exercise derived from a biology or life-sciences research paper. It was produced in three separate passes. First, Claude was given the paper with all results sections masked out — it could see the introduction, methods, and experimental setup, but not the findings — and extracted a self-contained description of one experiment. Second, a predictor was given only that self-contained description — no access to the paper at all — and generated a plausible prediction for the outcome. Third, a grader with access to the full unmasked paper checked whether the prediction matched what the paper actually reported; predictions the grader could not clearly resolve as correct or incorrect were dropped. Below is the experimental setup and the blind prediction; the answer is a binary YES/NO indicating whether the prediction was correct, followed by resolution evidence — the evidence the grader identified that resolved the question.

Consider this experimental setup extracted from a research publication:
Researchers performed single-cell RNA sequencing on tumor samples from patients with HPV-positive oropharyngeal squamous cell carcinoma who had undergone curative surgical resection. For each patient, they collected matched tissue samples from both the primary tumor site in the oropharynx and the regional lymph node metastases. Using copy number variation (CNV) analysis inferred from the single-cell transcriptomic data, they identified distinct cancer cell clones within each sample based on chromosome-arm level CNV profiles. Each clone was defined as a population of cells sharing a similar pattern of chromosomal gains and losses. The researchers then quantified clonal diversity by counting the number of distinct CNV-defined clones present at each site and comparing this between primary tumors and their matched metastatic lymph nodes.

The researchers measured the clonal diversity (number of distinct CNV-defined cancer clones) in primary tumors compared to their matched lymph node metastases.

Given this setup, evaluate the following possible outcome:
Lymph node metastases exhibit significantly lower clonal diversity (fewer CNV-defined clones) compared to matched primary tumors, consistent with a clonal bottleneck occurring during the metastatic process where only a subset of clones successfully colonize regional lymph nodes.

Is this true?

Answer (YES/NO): YES